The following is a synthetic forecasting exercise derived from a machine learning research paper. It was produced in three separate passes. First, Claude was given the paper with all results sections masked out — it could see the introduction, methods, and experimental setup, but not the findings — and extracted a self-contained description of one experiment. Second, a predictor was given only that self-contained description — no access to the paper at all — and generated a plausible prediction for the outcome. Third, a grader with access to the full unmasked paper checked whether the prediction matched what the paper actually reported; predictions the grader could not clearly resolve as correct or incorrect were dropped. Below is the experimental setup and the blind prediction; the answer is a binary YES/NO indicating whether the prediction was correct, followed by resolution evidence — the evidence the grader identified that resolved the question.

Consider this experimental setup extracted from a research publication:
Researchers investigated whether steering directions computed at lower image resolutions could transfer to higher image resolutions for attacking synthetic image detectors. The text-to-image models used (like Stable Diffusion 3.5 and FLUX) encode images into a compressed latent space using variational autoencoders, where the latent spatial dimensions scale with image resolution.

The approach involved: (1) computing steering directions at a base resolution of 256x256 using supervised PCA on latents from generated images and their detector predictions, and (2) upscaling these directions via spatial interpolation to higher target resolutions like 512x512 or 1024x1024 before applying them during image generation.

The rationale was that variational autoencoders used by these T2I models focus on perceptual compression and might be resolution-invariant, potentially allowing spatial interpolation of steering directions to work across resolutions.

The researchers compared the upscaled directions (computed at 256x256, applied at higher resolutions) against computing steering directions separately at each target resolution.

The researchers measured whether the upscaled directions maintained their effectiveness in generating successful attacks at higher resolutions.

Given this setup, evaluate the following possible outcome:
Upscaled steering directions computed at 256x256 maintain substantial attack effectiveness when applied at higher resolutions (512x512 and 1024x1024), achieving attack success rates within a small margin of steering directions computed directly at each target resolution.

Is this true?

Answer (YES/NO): NO